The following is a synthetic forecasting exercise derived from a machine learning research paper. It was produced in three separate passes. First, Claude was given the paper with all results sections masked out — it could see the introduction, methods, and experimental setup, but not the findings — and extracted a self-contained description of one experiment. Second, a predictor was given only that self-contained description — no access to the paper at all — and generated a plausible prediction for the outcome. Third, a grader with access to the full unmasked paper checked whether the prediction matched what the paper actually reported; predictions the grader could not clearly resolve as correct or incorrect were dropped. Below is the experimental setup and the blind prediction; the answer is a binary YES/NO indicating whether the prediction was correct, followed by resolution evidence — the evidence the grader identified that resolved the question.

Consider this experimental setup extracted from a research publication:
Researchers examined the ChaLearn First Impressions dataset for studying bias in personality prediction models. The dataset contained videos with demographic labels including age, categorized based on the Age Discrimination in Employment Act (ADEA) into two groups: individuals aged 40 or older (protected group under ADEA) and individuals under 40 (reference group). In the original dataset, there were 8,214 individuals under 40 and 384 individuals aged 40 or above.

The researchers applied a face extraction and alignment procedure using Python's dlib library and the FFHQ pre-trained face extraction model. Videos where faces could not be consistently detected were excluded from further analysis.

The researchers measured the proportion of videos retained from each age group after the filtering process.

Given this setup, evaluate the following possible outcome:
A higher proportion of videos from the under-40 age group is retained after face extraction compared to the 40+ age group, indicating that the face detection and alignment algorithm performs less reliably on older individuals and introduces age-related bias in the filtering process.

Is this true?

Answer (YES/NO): YES